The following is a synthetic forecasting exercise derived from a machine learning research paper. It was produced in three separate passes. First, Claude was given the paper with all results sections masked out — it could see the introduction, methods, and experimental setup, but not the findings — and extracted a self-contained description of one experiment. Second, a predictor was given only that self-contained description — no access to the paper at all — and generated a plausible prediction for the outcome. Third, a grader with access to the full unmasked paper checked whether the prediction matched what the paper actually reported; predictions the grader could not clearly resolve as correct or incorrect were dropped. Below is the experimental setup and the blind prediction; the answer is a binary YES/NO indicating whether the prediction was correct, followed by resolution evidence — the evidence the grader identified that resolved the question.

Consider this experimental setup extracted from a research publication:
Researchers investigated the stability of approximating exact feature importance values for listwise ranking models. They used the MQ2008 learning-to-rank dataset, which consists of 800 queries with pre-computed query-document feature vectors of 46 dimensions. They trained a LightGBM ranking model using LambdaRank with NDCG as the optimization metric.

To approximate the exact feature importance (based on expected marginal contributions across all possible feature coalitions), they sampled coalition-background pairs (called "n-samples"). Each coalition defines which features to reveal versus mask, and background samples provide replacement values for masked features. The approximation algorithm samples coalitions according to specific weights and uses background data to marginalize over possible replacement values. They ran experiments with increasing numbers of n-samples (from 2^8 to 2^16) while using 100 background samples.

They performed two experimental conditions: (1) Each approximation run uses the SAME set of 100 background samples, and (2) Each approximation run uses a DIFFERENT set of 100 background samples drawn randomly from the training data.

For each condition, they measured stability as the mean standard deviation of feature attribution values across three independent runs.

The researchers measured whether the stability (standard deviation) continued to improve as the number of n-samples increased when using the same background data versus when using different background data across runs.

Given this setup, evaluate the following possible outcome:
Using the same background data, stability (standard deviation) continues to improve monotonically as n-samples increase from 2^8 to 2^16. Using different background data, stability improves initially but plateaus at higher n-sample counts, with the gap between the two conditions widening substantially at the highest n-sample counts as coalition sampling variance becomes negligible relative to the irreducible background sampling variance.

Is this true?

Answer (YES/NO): YES